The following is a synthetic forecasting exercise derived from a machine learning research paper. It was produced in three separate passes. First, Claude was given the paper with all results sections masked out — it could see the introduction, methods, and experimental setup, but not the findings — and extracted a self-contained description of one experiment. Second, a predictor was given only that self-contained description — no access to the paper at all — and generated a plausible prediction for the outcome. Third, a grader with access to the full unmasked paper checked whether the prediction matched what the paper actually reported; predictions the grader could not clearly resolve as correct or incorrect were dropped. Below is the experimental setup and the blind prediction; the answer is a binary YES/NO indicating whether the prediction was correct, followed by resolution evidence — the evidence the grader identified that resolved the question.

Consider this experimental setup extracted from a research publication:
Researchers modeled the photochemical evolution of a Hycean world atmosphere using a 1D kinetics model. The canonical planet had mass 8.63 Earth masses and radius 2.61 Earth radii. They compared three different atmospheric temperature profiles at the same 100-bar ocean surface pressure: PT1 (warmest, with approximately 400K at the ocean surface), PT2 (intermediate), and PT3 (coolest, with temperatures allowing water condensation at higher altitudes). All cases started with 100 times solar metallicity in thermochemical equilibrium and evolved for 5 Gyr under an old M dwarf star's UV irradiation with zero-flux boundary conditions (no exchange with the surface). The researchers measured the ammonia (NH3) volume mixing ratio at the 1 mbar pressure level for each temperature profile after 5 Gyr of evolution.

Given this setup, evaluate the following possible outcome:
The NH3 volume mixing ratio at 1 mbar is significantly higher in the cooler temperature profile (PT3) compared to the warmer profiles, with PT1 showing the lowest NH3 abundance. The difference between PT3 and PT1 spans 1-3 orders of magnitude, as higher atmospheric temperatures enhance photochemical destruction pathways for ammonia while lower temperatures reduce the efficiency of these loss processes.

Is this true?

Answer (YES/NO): NO